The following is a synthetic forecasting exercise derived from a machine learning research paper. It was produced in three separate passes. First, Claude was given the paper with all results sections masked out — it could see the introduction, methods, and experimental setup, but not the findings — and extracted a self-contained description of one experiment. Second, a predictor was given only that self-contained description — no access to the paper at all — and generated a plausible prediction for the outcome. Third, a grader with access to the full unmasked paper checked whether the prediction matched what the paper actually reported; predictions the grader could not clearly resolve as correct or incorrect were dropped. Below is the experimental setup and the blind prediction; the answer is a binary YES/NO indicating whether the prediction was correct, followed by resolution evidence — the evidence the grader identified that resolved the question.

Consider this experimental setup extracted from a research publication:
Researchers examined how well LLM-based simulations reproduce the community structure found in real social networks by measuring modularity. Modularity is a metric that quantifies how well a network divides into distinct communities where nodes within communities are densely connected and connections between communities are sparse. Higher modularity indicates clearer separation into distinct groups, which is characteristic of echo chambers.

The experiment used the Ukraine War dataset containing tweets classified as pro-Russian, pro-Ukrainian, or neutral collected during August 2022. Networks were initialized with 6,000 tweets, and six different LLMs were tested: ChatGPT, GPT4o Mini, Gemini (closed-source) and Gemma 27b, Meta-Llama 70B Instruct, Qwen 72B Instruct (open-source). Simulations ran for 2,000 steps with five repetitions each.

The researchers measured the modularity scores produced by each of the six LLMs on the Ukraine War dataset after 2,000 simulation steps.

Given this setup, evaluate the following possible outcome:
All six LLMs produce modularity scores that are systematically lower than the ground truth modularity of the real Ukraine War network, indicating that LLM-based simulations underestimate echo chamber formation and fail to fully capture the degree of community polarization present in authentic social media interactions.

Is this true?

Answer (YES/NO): NO